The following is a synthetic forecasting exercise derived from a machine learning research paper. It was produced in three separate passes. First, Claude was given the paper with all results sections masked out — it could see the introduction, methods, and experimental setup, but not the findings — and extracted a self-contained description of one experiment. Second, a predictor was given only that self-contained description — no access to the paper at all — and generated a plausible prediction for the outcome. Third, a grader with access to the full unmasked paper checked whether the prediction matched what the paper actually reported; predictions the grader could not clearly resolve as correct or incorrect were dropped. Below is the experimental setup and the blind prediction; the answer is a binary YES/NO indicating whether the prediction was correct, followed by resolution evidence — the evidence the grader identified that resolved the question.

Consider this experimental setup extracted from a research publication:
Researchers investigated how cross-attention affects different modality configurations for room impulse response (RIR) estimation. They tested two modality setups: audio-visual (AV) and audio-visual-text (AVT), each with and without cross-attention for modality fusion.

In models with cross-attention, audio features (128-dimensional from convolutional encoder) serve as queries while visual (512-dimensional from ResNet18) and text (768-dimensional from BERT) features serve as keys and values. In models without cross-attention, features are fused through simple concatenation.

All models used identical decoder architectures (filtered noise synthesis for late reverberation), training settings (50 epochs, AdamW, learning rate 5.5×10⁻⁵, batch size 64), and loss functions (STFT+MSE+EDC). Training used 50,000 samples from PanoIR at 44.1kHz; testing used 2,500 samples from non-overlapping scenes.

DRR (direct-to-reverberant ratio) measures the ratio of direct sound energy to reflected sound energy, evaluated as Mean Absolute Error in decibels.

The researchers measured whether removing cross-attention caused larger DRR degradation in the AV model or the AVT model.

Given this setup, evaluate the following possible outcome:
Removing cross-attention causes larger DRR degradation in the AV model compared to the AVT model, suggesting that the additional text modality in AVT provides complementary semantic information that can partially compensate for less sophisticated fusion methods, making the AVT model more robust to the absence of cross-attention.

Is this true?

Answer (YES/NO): NO